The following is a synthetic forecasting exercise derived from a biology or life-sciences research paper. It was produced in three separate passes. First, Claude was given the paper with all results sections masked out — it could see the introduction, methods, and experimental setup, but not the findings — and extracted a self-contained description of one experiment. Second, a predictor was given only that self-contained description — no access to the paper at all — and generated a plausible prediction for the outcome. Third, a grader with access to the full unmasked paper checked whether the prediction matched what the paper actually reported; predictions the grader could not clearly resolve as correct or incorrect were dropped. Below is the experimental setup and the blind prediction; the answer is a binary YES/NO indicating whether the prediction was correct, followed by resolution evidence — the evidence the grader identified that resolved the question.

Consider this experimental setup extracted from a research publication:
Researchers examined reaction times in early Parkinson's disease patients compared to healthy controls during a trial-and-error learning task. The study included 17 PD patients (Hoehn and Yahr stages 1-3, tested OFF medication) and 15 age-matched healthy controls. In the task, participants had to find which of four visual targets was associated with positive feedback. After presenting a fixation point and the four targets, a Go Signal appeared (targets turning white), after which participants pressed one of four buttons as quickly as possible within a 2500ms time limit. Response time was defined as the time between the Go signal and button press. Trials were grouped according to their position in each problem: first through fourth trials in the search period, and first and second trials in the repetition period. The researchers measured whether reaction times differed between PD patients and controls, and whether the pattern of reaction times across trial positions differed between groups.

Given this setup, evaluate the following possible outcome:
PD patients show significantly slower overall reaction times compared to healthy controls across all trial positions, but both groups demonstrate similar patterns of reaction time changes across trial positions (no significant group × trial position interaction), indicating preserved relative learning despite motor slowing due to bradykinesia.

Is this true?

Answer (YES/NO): NO